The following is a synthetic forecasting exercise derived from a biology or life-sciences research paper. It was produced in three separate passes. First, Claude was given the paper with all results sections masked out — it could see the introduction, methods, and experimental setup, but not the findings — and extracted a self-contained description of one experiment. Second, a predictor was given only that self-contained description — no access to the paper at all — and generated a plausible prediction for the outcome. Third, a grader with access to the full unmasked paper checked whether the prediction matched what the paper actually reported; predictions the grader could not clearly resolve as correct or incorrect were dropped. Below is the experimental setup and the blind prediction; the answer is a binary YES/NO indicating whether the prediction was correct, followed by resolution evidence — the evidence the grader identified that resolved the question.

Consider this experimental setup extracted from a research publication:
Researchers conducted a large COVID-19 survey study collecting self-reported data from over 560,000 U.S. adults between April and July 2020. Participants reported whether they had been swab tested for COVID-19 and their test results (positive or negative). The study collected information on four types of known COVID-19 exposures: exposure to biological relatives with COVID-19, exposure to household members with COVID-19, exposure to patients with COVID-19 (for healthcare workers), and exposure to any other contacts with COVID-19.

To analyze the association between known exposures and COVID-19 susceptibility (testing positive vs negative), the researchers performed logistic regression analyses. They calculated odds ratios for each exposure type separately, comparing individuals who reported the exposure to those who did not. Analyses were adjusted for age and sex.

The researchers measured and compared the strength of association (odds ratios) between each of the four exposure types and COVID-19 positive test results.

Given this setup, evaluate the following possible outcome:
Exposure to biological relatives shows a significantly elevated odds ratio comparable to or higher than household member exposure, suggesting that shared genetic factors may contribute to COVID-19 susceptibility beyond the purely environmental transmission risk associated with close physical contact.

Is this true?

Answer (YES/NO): NO